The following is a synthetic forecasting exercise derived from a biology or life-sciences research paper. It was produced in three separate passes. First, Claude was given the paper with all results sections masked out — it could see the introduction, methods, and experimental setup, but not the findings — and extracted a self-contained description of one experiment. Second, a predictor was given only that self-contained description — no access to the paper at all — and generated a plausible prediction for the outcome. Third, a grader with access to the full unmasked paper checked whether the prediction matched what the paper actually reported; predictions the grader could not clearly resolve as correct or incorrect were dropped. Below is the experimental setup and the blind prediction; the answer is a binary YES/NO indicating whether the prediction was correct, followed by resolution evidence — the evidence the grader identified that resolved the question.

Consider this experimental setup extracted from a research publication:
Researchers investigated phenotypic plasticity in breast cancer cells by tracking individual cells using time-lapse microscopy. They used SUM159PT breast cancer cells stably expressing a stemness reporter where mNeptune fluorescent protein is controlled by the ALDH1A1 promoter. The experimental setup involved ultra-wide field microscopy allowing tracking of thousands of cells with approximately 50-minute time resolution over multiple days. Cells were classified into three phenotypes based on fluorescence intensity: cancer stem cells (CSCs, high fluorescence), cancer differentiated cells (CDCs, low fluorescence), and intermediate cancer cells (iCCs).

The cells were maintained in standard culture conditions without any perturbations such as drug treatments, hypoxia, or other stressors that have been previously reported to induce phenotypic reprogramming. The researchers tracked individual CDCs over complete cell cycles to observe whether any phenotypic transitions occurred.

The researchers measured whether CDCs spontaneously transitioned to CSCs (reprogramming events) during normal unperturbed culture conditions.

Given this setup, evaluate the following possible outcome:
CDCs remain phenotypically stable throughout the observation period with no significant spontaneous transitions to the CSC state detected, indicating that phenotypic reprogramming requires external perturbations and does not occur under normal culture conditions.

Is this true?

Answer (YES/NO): NO